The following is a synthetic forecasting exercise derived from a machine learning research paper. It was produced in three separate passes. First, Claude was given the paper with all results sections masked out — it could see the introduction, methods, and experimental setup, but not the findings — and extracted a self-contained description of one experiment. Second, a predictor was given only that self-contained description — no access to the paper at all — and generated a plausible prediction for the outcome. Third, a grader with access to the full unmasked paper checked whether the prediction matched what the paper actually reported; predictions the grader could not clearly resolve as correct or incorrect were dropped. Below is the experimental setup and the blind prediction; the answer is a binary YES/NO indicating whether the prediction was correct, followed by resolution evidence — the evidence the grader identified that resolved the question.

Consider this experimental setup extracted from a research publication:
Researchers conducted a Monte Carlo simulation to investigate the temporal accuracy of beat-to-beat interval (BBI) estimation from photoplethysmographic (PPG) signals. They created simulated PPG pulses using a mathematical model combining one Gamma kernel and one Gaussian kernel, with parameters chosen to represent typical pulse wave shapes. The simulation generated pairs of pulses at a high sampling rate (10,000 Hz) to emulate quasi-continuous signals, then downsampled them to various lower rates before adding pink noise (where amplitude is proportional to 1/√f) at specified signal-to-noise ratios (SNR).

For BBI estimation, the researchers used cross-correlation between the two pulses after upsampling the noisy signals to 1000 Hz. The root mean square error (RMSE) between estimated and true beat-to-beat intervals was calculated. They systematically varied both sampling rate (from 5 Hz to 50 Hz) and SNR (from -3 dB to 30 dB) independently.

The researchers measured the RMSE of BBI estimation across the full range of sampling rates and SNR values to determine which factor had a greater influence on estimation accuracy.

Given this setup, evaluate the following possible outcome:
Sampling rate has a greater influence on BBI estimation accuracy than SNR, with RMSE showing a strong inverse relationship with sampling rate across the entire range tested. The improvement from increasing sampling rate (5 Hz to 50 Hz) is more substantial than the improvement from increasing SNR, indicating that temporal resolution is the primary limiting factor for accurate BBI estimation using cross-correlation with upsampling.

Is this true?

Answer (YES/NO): NO